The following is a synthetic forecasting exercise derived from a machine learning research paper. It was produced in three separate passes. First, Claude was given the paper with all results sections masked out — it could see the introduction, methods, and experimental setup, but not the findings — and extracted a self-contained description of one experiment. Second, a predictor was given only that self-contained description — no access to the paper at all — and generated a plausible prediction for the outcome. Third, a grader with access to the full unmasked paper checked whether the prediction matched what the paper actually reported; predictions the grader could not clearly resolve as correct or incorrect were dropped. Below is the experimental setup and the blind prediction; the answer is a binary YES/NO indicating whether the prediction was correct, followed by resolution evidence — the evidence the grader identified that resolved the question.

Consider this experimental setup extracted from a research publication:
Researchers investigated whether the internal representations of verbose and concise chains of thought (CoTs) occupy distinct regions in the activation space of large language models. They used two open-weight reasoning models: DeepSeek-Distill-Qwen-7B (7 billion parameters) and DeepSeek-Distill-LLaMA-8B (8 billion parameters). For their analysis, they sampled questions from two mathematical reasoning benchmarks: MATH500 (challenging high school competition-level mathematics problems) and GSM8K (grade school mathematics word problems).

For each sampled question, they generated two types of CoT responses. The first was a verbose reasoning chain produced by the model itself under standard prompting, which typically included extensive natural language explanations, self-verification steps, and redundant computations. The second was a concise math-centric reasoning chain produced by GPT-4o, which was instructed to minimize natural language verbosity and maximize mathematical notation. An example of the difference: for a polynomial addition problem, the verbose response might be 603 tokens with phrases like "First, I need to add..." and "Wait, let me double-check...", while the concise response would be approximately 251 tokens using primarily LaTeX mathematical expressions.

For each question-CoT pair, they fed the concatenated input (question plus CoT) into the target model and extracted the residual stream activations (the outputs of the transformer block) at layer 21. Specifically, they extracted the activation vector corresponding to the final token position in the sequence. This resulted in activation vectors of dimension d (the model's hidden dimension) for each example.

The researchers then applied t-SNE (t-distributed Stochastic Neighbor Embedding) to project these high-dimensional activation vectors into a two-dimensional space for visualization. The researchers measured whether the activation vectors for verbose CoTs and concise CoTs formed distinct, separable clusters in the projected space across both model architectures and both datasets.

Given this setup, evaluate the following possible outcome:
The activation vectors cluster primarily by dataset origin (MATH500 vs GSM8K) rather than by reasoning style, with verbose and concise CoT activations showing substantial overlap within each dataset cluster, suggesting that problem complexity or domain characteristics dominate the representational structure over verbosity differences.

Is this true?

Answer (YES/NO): NO